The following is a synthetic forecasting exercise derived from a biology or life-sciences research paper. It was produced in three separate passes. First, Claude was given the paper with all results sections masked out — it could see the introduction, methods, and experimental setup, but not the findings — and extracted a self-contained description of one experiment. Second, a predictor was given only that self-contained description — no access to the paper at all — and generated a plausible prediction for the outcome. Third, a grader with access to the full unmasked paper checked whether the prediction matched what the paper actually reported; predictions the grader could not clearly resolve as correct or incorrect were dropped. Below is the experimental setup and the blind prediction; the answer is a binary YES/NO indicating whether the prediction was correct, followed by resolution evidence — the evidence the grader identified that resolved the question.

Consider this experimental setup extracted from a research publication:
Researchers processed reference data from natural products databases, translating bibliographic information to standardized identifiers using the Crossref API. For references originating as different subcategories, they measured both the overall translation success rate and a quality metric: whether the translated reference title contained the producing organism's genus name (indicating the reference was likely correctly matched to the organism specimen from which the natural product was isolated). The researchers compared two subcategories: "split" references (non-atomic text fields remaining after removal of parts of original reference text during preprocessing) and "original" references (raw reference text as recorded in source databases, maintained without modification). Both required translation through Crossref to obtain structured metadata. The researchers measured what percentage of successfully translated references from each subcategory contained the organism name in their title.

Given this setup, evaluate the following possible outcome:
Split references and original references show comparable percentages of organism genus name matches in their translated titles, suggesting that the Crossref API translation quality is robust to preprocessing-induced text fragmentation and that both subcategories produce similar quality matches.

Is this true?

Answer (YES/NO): NO